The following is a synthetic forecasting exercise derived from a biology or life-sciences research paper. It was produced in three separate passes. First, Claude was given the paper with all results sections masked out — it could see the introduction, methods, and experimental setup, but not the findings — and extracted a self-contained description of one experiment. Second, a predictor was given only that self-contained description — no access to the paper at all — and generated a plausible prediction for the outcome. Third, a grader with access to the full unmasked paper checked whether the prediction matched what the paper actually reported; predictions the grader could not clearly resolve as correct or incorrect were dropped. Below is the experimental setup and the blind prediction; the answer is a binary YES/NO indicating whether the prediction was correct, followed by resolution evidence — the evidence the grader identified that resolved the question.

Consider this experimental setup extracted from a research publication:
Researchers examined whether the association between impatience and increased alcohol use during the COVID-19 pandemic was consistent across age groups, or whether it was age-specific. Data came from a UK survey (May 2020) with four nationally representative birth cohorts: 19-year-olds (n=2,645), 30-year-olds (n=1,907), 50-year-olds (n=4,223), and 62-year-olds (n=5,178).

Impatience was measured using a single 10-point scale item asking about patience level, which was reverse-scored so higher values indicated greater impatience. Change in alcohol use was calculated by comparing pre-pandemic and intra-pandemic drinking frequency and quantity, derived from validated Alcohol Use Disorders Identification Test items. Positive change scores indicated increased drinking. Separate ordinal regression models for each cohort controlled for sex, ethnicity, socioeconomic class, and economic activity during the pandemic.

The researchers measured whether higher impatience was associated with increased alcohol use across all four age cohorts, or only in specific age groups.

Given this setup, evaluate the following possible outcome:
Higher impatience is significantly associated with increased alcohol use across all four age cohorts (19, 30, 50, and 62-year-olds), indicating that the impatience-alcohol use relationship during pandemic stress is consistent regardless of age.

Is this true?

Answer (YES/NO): NO